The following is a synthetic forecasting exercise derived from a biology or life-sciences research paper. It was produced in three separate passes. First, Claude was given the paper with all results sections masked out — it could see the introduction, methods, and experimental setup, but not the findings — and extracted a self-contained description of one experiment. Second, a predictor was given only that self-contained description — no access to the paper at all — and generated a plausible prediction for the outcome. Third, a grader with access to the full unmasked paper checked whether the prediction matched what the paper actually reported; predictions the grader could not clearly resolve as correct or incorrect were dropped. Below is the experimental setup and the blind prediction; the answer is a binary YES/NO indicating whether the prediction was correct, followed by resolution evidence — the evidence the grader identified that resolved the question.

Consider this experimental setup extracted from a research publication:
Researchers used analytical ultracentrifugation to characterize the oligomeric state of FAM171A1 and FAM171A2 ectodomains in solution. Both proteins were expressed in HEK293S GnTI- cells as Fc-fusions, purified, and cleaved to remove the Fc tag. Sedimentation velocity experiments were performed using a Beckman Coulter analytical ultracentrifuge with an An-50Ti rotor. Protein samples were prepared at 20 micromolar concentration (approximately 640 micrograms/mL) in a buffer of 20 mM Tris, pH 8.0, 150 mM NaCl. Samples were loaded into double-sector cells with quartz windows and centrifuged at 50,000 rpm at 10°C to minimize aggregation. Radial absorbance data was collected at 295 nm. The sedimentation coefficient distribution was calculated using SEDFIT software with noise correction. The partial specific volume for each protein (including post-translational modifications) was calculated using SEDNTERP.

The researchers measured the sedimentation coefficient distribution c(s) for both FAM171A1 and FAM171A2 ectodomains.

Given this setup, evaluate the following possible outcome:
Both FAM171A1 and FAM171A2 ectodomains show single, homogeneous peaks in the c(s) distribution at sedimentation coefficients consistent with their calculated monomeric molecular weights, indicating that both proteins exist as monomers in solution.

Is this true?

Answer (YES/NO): NO